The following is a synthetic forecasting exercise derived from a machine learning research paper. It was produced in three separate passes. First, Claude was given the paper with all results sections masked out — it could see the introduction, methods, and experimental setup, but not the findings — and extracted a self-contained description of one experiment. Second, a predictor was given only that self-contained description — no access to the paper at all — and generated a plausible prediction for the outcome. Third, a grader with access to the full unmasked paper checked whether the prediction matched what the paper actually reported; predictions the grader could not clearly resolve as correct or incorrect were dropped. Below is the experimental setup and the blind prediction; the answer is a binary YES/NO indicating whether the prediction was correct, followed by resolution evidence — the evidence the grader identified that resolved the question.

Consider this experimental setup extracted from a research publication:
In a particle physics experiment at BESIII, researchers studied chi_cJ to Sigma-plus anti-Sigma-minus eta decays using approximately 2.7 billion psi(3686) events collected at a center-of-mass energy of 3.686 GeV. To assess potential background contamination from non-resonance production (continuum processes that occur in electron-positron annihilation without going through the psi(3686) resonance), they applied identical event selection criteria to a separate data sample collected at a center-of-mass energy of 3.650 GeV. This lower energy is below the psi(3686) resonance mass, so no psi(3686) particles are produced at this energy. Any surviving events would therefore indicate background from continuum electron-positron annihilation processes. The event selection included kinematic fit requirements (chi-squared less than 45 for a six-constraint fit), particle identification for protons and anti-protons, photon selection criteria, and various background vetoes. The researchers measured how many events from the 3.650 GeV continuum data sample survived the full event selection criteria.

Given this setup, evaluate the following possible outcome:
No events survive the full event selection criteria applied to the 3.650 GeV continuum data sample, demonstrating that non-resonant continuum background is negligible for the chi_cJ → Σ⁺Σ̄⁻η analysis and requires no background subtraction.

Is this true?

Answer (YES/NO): NO